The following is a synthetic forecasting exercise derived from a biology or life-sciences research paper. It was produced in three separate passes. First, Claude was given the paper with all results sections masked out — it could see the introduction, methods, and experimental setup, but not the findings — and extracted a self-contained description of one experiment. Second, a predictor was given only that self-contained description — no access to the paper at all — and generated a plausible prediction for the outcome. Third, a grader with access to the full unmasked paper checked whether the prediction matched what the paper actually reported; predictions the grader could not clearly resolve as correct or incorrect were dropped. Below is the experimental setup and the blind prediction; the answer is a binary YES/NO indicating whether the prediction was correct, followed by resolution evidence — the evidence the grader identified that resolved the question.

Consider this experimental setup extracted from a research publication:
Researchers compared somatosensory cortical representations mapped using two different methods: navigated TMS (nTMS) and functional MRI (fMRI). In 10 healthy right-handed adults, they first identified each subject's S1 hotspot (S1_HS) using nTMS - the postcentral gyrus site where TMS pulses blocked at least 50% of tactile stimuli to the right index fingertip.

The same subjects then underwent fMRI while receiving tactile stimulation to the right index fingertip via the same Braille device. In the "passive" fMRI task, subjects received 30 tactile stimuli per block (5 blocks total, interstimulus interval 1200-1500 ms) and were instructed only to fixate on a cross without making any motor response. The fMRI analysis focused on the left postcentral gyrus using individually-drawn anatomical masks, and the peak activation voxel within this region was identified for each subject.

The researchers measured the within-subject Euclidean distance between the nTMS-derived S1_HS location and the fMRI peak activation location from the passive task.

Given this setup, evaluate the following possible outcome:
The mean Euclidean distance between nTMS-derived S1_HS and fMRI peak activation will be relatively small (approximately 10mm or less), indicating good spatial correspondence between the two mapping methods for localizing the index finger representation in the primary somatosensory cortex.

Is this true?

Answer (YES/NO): NO